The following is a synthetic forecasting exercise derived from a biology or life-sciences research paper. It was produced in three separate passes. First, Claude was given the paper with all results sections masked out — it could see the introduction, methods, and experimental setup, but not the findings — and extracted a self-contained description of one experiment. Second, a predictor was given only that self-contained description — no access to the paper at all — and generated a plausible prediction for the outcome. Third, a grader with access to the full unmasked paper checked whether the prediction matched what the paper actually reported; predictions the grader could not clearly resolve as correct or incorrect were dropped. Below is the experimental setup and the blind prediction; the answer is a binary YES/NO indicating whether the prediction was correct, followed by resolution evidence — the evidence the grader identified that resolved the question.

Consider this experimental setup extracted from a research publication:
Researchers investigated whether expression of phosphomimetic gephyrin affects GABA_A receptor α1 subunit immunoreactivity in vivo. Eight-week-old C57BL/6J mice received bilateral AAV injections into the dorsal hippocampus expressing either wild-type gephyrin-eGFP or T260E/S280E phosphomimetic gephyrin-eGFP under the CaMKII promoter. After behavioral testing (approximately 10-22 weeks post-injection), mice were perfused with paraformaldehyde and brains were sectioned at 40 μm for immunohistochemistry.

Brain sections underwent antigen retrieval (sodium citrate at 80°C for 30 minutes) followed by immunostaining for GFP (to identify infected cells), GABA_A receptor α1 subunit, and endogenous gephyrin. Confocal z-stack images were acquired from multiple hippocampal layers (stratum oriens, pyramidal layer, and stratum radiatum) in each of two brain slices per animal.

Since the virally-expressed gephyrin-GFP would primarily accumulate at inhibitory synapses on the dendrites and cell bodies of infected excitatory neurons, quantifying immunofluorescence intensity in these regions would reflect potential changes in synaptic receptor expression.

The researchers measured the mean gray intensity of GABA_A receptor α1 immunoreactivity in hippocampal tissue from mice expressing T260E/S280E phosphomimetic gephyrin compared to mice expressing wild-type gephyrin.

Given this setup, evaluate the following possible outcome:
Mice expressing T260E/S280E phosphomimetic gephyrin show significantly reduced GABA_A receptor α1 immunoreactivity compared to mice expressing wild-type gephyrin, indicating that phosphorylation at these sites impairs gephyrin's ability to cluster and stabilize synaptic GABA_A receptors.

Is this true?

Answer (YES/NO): NO